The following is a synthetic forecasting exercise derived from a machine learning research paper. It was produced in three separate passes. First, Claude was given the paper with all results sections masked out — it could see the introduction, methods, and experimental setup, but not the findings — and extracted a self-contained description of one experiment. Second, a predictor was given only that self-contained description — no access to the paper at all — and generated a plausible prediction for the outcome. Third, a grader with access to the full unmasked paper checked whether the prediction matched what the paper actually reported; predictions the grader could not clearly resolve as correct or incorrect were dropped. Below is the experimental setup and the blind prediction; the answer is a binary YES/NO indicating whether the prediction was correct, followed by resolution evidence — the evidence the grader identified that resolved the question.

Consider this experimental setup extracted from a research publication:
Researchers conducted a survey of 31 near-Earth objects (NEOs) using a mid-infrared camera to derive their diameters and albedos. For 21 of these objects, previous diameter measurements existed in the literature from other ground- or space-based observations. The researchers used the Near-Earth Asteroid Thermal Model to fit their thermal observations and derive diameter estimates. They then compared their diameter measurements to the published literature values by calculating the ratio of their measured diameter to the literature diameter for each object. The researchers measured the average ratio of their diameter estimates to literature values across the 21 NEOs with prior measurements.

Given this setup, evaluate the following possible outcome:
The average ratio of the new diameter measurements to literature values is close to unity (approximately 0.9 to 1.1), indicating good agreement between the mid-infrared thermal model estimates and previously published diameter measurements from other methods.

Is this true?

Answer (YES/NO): YES